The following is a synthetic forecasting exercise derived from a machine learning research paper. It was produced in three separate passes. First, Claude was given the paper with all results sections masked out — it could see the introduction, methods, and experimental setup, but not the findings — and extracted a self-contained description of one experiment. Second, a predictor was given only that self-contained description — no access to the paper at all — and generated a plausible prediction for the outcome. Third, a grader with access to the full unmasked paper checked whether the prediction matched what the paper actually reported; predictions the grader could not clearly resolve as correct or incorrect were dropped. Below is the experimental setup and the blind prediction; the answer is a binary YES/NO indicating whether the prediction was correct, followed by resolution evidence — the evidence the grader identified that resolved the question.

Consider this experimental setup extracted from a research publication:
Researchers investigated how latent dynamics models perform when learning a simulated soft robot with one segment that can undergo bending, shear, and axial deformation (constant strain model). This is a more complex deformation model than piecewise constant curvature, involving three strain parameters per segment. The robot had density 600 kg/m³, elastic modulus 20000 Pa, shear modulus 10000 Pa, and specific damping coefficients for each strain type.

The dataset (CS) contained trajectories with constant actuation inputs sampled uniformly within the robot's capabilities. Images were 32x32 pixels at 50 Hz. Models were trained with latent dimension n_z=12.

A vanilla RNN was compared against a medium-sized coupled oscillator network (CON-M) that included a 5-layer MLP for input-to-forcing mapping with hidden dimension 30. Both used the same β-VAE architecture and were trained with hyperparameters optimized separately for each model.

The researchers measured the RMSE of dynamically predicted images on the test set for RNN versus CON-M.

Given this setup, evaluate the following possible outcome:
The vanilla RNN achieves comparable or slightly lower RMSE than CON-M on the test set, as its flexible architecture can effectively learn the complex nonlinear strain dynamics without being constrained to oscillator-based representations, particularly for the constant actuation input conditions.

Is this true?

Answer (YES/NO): YES